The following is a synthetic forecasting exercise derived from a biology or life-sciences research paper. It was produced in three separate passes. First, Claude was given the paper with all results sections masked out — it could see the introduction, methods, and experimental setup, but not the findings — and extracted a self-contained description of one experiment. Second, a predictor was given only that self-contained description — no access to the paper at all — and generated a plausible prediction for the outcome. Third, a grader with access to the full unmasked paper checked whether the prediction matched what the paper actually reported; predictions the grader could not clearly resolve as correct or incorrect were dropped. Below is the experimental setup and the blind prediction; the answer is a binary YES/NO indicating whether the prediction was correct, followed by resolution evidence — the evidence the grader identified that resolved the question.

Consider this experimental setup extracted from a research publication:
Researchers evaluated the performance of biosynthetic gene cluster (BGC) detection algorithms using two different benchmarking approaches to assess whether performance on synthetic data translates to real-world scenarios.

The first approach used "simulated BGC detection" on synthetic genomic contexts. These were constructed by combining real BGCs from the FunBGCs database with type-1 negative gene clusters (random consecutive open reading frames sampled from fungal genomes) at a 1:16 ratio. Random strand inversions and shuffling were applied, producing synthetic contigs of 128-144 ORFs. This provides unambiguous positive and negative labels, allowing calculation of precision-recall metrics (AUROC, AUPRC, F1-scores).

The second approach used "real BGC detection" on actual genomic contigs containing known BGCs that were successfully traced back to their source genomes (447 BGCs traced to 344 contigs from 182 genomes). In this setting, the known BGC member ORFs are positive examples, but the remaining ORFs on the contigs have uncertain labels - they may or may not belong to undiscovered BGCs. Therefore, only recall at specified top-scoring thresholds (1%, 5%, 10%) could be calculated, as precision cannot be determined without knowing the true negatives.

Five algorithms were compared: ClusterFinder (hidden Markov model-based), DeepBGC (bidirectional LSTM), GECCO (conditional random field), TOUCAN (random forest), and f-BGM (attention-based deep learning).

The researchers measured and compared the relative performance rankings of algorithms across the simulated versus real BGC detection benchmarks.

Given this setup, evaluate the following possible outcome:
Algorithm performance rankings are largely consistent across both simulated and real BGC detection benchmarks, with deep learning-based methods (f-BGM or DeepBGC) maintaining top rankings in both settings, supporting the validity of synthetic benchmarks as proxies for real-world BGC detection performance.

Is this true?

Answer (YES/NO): YES